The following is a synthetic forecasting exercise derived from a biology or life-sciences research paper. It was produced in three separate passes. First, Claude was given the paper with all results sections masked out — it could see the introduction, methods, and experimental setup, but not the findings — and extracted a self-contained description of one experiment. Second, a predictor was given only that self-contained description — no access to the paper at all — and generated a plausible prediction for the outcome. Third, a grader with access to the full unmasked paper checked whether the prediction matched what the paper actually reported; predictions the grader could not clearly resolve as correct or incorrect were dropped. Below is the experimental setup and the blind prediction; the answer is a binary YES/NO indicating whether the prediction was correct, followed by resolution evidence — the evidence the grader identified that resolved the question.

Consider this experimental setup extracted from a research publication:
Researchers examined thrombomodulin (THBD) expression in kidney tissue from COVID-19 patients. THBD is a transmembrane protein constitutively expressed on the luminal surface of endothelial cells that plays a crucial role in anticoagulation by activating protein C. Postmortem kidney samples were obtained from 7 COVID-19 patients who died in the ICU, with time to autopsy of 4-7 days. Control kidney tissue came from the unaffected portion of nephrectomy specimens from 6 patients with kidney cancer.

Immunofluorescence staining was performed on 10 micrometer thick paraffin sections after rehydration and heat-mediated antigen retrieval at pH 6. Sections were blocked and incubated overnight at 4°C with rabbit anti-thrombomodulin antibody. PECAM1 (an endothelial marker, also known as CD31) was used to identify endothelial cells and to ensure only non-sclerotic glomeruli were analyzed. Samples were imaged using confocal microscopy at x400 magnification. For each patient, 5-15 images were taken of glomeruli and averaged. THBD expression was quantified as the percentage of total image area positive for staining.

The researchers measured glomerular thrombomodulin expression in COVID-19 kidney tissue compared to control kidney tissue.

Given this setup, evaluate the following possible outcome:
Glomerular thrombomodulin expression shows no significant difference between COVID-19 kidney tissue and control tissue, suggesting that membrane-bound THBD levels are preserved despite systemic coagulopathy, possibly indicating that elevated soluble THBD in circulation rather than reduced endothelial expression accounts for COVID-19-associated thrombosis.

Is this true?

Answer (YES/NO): NO